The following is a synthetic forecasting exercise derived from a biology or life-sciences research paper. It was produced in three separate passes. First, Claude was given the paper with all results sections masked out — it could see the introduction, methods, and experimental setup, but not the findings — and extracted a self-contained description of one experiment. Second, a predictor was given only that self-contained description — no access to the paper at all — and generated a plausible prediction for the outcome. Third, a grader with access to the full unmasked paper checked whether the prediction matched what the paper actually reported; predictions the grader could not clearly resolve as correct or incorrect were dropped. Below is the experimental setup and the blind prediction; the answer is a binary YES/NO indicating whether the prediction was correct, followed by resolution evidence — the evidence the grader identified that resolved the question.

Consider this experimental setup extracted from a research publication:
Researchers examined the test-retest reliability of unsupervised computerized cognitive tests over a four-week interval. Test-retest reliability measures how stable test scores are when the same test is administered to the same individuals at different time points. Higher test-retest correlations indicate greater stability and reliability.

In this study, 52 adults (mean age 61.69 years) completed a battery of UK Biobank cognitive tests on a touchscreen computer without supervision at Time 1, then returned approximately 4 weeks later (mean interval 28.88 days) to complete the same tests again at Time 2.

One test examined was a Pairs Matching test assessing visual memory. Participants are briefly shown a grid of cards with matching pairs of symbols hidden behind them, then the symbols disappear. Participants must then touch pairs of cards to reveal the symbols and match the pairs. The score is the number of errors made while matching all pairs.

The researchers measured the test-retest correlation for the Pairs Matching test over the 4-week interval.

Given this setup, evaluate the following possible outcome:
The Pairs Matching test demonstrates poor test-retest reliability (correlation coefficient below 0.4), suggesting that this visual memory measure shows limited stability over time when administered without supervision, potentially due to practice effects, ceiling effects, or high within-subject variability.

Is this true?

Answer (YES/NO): NO